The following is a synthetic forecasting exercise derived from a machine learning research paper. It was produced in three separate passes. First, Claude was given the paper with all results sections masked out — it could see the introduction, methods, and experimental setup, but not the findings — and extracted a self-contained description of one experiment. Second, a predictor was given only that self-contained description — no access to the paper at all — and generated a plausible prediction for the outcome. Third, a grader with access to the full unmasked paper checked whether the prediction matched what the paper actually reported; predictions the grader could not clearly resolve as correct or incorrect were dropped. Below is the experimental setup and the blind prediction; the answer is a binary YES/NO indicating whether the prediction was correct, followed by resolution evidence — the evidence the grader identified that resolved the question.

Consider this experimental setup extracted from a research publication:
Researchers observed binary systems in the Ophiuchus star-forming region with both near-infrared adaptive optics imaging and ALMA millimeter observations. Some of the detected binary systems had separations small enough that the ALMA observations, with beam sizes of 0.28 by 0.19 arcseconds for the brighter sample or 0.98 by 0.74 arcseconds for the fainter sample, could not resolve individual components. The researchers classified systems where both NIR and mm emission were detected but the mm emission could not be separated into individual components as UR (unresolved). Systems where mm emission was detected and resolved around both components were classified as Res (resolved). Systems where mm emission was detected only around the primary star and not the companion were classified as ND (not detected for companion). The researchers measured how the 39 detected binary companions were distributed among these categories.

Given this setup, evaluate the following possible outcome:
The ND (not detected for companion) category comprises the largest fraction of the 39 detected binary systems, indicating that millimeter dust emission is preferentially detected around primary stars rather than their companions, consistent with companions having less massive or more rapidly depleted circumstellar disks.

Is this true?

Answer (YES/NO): YES